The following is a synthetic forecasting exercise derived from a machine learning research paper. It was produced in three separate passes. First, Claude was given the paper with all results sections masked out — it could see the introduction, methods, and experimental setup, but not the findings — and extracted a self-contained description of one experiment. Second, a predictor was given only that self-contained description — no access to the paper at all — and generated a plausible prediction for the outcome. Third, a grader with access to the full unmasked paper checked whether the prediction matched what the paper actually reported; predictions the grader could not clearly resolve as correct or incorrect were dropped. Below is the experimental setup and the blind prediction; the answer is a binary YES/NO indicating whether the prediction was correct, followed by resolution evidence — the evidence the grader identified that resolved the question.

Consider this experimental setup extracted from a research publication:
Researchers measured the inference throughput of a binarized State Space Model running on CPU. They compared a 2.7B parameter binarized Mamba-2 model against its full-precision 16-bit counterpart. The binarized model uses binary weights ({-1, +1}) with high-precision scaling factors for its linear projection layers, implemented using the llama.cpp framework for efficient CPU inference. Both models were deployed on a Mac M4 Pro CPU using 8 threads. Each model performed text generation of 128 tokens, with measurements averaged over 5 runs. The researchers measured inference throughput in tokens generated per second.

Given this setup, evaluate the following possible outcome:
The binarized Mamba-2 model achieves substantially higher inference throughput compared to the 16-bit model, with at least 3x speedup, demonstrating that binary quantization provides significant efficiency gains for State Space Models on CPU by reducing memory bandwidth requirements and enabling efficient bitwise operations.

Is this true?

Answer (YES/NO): YES